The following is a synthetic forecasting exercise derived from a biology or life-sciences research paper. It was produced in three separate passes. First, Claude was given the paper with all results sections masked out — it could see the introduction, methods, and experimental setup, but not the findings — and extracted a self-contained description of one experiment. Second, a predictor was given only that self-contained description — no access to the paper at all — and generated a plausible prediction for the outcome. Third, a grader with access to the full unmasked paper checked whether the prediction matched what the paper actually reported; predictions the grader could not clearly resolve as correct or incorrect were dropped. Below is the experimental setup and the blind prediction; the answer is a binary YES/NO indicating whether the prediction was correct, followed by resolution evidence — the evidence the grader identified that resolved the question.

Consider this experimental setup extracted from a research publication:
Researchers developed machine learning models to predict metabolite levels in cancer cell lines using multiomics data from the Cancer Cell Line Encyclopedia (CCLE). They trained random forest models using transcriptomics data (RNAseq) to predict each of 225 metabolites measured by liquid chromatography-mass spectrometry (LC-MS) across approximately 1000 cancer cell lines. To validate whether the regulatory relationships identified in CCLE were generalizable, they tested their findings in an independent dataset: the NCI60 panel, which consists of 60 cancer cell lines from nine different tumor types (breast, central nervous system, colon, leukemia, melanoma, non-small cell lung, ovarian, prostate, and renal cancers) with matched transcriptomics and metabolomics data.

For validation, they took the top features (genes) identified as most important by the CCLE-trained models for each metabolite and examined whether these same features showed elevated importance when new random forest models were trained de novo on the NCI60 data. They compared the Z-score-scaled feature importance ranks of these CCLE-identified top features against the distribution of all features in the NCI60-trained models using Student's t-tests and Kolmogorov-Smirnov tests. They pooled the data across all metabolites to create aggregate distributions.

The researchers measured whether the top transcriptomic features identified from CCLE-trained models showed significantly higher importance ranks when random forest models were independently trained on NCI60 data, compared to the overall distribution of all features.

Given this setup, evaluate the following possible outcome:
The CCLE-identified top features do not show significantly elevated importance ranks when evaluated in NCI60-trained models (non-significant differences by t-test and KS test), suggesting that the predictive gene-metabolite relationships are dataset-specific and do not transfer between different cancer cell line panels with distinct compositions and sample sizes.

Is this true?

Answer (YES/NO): NO